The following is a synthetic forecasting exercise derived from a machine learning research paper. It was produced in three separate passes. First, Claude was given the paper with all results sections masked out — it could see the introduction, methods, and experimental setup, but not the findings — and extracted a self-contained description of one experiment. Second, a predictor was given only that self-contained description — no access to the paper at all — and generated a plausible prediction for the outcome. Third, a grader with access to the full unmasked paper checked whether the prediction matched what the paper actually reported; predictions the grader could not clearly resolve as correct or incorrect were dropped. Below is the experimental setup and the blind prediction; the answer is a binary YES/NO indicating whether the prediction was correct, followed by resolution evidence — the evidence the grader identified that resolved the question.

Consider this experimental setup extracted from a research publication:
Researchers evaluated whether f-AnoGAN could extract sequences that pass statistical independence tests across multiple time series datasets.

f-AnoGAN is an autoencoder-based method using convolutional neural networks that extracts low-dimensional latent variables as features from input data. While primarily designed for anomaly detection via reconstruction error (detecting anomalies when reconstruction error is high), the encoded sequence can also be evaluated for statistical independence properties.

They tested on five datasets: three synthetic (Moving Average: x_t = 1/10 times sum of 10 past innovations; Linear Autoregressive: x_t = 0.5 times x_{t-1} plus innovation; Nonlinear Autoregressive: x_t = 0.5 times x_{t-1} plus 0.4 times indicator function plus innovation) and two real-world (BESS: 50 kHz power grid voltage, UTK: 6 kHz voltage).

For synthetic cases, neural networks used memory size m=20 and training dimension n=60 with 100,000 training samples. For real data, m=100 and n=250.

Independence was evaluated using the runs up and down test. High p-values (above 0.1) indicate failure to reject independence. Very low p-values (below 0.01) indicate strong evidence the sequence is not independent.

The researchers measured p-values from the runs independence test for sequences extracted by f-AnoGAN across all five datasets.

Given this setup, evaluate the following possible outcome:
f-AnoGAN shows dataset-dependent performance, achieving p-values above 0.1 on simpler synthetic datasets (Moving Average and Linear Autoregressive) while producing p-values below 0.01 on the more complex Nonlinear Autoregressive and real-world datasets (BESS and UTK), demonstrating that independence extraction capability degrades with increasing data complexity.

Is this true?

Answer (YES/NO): NO